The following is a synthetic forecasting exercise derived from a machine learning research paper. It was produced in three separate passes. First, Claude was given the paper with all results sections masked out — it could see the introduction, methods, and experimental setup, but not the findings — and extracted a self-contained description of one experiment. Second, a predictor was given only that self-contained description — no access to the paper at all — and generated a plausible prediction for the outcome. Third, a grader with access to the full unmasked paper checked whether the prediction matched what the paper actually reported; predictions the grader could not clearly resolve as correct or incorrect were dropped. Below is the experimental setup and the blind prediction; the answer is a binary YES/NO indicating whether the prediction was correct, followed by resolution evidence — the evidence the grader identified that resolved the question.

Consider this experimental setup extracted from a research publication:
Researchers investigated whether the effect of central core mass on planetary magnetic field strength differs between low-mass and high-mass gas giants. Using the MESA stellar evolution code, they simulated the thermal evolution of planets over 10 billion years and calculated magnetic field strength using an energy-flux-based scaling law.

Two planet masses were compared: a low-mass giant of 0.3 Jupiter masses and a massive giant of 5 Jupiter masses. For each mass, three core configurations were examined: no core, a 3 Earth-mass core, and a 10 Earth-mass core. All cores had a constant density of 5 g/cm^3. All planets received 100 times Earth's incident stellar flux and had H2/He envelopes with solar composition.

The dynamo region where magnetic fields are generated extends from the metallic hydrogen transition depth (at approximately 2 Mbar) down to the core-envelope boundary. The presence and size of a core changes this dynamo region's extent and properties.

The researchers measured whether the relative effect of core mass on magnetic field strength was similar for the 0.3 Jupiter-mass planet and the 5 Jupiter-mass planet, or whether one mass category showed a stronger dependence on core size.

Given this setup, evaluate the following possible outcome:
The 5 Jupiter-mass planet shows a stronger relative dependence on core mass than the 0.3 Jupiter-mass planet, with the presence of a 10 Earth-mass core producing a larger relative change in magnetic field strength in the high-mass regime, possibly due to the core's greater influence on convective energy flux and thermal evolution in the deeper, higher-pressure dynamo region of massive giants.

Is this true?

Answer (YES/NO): NO